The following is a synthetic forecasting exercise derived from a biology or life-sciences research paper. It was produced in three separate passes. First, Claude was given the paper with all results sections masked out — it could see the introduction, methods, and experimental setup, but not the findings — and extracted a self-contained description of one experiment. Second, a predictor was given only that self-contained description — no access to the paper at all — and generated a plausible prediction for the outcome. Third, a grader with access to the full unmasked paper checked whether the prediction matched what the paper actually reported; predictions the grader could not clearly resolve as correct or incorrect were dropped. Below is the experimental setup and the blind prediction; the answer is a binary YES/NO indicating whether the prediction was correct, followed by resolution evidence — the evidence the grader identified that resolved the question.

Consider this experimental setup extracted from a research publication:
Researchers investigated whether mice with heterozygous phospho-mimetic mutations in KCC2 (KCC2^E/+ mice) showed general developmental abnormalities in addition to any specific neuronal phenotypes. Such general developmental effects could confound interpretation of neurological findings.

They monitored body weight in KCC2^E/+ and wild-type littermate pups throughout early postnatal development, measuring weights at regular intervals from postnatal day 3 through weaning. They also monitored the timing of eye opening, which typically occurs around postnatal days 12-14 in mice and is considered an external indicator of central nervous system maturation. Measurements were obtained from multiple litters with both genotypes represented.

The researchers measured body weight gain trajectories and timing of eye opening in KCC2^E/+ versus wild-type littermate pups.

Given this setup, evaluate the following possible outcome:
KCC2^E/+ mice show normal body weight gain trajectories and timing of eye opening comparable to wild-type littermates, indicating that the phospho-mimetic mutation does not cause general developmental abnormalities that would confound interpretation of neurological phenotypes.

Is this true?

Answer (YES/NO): YES